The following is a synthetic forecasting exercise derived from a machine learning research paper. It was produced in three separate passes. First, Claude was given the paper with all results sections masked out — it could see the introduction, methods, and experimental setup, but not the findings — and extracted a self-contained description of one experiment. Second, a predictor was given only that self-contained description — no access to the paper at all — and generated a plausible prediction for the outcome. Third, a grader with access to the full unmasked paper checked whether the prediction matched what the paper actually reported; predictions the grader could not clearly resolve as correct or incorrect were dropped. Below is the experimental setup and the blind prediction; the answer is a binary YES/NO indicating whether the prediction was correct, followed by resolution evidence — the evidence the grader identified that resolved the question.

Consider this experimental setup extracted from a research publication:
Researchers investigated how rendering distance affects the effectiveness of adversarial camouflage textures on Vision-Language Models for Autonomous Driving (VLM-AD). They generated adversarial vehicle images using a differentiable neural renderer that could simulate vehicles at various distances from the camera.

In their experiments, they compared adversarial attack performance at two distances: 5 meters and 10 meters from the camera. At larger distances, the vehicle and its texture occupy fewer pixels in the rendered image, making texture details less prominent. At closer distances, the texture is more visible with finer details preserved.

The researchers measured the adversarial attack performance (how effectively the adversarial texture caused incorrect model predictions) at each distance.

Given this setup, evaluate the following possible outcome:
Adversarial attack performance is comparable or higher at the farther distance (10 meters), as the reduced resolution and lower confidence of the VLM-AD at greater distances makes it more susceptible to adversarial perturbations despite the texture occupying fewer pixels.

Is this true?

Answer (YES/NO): NO